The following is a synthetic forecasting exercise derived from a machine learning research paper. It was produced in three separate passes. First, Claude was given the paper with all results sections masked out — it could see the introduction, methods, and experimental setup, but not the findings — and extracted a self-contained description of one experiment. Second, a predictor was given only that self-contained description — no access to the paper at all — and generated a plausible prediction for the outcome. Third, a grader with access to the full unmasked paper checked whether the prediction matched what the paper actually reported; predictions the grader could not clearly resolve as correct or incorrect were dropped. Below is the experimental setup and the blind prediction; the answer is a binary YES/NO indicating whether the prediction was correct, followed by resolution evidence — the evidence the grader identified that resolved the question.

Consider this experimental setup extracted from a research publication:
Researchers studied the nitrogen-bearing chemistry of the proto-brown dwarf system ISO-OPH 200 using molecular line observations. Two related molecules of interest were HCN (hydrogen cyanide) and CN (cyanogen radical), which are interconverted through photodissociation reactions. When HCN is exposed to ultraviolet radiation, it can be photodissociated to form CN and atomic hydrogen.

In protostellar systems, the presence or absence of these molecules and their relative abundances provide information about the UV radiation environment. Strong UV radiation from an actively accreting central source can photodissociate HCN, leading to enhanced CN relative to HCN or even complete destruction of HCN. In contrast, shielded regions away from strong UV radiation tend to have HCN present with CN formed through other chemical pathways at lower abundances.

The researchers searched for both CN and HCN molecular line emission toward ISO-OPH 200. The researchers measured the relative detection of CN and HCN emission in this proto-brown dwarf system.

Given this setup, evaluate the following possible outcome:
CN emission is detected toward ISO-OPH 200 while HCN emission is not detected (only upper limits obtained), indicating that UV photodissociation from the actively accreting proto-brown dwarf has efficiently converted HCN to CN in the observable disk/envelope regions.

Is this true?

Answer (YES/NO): YES